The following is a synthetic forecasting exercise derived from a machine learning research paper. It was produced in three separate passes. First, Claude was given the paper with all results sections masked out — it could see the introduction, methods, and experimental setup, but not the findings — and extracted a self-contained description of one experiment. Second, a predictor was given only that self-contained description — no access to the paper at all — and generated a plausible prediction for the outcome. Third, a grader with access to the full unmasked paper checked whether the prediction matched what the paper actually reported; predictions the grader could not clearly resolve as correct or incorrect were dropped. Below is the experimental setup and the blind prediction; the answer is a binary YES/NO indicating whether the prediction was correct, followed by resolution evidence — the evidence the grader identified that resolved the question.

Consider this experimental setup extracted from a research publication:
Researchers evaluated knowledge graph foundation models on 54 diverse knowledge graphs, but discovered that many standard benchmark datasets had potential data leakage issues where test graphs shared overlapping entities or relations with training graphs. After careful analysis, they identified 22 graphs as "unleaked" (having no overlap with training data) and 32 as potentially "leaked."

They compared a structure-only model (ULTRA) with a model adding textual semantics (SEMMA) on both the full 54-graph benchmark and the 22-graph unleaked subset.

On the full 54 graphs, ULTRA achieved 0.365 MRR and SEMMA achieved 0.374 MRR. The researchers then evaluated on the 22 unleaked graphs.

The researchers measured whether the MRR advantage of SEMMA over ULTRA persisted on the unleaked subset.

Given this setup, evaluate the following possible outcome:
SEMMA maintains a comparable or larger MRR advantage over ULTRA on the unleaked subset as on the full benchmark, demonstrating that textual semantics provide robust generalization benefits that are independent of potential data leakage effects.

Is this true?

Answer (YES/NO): YES